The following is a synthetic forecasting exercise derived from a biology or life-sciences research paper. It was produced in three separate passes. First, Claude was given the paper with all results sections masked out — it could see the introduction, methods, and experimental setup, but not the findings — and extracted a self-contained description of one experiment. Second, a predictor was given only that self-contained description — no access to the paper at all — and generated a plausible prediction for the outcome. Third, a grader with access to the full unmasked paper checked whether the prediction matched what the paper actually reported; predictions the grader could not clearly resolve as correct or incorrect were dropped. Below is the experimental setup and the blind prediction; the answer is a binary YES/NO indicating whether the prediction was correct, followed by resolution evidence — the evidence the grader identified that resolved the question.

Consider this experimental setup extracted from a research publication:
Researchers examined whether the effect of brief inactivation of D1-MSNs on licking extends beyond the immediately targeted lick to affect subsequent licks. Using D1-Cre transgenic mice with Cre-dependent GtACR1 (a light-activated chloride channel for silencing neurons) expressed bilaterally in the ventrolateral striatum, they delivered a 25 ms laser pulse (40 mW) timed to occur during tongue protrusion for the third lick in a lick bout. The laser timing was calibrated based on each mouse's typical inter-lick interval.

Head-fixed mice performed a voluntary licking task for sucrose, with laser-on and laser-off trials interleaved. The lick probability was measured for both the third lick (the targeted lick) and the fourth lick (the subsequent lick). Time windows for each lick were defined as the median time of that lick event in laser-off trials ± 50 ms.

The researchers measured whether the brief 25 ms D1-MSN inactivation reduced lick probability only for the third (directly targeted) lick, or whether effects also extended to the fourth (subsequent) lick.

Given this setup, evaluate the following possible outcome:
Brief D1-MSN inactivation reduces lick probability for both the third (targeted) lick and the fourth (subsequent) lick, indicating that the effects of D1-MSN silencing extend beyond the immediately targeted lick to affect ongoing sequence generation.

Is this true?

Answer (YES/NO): NO